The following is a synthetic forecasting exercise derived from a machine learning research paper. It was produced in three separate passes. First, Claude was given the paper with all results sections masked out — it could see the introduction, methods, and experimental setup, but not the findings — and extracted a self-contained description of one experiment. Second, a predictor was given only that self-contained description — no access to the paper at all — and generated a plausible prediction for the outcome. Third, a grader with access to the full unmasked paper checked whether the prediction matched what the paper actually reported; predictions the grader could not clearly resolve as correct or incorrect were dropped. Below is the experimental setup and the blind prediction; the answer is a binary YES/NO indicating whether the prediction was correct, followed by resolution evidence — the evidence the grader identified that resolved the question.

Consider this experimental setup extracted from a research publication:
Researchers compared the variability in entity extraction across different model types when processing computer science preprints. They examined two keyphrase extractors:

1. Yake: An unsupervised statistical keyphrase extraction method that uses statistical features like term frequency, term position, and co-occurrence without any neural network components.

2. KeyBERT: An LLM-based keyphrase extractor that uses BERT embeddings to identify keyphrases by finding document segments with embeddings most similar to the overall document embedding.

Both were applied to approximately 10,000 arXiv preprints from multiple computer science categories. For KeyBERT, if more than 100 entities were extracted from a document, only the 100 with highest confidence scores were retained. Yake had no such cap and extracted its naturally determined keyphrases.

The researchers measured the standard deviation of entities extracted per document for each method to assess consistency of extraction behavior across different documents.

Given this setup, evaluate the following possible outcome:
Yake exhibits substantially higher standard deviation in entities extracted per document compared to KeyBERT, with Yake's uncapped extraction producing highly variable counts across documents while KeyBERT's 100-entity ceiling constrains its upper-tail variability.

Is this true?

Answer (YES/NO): NO